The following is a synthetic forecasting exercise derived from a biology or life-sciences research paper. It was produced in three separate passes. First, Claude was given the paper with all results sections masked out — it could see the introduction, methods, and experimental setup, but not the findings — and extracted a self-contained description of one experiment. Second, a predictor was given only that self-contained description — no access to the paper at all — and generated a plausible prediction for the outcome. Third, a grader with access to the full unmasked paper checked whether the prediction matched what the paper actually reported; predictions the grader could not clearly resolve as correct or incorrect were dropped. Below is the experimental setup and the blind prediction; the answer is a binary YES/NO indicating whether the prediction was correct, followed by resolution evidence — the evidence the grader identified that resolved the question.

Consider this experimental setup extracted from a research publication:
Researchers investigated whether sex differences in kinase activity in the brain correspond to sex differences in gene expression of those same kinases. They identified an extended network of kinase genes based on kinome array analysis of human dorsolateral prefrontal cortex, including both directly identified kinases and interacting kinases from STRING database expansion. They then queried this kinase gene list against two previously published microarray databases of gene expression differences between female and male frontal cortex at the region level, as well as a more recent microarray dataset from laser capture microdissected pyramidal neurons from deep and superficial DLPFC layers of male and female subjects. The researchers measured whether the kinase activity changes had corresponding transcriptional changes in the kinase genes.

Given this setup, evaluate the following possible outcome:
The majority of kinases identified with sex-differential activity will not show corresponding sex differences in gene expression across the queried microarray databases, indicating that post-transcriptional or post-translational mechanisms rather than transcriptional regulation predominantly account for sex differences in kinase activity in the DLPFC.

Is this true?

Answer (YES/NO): NO